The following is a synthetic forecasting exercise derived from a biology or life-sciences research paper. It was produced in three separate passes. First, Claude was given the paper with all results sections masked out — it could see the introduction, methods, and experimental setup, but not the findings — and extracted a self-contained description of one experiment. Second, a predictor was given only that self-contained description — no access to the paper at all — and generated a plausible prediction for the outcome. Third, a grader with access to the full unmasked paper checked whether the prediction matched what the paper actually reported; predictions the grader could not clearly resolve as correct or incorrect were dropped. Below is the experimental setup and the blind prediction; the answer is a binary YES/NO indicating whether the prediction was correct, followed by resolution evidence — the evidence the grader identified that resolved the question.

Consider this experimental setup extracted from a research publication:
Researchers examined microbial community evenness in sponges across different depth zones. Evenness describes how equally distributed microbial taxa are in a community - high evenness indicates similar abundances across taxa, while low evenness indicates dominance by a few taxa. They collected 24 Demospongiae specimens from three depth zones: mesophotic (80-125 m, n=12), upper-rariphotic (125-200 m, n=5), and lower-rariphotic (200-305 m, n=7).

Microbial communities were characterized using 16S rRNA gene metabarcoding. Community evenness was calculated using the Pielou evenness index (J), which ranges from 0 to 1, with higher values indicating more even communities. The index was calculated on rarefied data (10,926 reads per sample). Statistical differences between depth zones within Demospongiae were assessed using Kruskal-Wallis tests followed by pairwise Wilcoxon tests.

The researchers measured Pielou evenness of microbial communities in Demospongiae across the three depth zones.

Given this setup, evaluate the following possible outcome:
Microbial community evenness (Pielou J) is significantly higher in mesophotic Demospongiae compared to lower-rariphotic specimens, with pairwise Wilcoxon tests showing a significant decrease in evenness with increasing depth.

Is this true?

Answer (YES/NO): NO